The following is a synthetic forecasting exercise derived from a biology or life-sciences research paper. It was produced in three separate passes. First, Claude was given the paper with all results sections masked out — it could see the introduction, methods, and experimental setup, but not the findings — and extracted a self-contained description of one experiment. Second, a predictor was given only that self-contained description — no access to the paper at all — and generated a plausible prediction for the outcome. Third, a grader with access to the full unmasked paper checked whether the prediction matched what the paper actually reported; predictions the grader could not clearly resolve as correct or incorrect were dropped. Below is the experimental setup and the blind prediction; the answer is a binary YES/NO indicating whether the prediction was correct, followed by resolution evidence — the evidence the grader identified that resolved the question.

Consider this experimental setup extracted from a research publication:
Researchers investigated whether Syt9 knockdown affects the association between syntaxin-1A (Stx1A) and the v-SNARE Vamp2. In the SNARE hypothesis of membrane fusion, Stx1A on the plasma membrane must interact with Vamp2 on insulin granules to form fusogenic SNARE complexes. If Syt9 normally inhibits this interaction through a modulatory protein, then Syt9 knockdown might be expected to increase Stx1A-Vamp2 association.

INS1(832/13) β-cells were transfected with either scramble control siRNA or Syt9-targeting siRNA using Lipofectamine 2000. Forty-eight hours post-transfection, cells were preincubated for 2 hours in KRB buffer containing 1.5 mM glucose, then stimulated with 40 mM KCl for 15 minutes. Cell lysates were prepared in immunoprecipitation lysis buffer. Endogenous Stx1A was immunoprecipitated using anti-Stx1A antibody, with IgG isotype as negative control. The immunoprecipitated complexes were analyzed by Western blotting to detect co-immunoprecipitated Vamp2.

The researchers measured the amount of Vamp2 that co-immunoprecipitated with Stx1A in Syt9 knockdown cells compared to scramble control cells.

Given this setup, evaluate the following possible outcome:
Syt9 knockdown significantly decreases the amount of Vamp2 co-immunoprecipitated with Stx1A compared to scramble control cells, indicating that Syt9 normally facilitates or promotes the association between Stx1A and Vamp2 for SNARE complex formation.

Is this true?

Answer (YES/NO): NO